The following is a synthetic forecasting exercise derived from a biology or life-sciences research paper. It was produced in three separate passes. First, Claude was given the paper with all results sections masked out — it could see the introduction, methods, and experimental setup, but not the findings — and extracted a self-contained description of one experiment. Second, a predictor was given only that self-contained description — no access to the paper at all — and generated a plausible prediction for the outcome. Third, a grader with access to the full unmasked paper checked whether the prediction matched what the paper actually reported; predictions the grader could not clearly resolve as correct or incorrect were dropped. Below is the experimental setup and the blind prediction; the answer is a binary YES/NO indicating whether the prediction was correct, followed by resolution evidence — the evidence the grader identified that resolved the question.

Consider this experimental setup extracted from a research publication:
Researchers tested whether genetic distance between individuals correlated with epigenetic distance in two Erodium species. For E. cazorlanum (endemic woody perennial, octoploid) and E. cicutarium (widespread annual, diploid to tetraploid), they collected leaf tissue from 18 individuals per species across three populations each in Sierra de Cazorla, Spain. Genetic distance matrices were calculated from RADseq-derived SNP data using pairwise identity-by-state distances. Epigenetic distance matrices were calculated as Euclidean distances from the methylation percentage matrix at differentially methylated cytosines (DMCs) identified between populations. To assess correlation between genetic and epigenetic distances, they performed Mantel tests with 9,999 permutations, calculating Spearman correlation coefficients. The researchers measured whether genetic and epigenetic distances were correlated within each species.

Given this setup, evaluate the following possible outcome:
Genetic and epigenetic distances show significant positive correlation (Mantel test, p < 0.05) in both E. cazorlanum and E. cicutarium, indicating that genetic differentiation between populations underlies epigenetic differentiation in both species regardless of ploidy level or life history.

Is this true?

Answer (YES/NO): NO